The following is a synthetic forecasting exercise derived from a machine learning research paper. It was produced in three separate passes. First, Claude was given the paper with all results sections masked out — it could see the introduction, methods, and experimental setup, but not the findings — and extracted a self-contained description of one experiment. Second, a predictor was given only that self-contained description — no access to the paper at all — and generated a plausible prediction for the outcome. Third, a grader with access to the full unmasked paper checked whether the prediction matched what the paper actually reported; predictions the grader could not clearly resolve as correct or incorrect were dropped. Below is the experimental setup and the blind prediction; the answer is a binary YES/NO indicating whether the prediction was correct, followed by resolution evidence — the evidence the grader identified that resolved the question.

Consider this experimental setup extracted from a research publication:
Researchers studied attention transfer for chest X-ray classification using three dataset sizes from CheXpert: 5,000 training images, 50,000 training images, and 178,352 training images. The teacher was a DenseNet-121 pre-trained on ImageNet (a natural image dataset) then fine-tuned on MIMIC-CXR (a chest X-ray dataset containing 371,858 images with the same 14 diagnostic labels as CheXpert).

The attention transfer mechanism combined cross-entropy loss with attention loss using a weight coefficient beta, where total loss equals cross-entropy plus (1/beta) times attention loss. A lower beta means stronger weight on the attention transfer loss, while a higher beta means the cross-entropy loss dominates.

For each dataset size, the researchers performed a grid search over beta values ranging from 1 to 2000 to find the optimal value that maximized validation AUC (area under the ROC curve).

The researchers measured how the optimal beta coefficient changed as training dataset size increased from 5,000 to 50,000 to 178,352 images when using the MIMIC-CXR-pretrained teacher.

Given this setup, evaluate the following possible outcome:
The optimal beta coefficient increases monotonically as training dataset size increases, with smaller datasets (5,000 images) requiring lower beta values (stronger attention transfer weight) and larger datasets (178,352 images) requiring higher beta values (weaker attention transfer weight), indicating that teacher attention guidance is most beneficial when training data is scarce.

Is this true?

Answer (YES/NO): NO